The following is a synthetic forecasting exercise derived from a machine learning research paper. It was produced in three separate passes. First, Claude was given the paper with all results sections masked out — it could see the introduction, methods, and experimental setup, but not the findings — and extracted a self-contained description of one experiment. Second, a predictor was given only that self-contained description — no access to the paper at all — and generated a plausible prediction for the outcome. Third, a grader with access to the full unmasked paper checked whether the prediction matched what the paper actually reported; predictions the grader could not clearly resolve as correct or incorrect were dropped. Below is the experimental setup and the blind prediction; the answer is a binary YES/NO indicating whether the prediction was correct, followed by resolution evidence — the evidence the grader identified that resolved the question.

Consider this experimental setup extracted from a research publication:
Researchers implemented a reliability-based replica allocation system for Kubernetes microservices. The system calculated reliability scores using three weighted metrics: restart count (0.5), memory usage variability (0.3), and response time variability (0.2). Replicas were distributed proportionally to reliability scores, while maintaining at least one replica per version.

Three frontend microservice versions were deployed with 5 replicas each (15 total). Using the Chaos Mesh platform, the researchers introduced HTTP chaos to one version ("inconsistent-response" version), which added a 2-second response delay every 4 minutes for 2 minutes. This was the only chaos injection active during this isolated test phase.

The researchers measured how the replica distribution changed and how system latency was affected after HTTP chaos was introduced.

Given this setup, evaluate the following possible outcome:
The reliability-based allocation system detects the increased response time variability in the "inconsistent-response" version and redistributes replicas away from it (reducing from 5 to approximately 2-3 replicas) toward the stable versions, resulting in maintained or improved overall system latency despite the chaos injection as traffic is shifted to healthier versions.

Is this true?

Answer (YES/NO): NO